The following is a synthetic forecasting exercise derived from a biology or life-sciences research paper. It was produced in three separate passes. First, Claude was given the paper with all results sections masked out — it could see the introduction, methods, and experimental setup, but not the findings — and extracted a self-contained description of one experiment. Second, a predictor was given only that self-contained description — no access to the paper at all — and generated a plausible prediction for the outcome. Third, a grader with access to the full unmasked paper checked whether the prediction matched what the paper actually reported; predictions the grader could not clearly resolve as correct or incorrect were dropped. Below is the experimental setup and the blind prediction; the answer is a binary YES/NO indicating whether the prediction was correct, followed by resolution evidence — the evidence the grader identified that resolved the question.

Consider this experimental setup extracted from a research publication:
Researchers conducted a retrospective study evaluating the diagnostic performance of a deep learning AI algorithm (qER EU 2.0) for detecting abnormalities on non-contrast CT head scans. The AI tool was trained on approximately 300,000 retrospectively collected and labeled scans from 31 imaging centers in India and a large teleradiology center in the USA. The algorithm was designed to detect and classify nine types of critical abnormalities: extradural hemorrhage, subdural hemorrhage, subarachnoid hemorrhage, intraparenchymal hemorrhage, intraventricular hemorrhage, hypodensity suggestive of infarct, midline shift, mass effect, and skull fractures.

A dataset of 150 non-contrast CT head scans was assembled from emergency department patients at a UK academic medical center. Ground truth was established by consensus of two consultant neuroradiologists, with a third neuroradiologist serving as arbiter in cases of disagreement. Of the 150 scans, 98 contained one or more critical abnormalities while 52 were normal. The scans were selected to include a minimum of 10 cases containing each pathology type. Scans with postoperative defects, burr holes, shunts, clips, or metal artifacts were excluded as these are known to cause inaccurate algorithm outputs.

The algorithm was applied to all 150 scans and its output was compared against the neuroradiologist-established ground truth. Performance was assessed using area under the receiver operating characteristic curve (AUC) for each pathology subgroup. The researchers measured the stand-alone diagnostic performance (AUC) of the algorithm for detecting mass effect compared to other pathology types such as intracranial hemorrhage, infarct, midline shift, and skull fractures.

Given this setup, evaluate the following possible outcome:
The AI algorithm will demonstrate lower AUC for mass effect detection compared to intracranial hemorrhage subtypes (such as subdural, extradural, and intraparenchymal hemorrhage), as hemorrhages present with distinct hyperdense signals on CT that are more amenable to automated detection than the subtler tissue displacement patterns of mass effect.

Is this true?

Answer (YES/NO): YES